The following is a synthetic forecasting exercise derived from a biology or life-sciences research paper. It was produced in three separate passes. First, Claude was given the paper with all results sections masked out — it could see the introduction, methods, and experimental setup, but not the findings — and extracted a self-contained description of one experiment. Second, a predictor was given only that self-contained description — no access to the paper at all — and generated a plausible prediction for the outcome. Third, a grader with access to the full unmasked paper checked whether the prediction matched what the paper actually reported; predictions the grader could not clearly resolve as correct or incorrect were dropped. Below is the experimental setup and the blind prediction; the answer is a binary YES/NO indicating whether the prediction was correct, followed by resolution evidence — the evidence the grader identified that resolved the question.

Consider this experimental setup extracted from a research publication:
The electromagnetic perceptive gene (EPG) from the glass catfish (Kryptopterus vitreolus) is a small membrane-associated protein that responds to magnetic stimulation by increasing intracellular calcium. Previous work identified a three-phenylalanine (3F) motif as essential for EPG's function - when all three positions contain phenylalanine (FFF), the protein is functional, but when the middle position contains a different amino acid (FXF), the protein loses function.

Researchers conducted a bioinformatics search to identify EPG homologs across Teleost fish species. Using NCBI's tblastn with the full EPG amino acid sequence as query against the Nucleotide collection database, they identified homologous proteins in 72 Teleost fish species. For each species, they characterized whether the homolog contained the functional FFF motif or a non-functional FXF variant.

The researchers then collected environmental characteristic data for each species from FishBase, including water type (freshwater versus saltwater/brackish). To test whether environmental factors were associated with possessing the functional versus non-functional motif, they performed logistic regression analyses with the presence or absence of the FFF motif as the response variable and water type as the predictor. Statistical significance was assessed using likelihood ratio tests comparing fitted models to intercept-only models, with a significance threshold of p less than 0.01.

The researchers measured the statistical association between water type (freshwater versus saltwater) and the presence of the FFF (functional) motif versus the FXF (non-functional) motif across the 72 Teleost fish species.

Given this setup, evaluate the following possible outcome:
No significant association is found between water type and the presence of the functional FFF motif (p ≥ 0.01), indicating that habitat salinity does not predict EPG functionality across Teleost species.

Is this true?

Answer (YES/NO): NO